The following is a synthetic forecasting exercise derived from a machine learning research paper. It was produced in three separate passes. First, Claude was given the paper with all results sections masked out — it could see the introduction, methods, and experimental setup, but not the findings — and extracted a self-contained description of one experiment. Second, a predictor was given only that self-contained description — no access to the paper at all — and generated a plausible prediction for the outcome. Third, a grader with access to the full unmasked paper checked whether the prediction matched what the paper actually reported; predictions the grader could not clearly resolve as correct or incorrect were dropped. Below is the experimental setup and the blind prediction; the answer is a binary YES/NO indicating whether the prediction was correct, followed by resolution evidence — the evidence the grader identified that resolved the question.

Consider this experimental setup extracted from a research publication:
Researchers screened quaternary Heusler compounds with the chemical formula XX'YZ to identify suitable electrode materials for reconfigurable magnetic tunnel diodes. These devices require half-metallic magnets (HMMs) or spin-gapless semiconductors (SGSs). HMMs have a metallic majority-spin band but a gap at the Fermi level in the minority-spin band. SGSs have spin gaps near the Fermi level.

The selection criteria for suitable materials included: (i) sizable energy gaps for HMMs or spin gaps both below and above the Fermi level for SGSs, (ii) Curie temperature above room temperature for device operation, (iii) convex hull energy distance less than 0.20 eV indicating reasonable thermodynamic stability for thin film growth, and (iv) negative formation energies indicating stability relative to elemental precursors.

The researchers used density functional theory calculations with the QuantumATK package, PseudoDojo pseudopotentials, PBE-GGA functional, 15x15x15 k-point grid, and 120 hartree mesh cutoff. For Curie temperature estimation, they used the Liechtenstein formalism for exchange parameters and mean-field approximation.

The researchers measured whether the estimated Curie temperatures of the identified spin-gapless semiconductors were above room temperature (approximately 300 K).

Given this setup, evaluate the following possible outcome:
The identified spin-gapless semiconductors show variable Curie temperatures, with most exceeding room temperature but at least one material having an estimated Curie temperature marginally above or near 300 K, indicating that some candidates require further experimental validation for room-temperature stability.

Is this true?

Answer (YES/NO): NO